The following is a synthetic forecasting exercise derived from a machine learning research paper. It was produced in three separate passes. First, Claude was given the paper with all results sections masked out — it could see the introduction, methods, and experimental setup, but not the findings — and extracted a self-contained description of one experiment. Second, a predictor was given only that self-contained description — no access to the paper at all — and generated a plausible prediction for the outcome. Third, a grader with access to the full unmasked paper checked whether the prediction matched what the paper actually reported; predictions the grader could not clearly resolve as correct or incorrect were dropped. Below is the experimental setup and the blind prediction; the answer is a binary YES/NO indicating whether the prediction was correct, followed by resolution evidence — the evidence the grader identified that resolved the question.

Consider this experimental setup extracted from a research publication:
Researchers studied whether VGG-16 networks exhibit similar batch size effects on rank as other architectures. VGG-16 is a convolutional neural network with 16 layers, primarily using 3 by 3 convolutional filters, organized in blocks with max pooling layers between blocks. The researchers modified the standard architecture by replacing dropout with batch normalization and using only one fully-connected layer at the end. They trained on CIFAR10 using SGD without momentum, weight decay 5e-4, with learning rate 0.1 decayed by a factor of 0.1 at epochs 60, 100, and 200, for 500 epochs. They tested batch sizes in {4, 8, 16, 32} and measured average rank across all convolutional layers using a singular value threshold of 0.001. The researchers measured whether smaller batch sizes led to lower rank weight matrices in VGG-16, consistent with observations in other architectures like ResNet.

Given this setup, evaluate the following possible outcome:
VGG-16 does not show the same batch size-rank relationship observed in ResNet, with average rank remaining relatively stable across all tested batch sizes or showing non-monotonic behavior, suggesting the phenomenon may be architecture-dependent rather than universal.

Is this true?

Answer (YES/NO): NO